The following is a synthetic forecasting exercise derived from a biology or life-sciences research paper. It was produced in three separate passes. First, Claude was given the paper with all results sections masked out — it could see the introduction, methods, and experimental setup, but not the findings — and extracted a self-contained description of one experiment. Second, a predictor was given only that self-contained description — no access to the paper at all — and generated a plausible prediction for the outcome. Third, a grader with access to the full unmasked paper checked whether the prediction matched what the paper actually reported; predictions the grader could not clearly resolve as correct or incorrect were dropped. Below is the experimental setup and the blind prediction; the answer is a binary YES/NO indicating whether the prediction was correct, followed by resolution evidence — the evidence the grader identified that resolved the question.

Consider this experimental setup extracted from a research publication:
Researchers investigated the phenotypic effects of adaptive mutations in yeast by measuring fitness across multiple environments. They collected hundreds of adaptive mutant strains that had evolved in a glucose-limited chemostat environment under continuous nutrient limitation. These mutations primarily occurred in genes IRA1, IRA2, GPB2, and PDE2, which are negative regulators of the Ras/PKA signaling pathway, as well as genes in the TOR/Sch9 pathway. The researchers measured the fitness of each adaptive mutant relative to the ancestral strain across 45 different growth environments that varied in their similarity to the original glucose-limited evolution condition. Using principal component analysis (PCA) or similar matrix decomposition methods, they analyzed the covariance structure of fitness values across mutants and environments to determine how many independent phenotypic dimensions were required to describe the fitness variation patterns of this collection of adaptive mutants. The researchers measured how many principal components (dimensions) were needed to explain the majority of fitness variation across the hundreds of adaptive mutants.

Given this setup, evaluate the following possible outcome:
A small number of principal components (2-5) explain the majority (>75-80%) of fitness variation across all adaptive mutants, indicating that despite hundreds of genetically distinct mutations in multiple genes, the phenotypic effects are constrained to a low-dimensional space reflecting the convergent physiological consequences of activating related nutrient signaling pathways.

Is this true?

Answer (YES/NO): YES